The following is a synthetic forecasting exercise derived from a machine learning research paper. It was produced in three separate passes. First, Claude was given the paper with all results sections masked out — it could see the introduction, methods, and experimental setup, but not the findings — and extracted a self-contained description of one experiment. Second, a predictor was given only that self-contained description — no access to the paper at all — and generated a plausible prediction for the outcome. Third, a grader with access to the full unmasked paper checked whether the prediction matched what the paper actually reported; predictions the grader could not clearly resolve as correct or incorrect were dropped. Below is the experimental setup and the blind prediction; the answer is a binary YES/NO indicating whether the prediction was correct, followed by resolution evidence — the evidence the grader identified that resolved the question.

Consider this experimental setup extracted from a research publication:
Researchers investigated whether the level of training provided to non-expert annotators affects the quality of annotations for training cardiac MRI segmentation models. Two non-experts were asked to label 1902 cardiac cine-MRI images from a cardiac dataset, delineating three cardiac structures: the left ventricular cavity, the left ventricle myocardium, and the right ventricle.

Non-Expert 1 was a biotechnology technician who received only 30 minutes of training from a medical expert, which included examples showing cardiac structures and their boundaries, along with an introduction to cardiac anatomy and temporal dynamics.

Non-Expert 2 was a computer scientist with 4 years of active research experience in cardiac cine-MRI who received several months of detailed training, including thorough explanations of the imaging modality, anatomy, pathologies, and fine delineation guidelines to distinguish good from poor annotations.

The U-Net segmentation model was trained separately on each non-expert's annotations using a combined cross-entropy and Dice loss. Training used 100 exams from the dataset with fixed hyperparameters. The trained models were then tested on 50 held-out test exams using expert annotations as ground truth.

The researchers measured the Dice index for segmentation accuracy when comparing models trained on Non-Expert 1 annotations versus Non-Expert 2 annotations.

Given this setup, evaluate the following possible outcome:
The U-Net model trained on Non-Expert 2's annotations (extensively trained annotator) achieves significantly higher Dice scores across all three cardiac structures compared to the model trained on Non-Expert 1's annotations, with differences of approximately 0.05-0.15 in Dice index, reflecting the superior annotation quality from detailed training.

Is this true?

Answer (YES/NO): NO